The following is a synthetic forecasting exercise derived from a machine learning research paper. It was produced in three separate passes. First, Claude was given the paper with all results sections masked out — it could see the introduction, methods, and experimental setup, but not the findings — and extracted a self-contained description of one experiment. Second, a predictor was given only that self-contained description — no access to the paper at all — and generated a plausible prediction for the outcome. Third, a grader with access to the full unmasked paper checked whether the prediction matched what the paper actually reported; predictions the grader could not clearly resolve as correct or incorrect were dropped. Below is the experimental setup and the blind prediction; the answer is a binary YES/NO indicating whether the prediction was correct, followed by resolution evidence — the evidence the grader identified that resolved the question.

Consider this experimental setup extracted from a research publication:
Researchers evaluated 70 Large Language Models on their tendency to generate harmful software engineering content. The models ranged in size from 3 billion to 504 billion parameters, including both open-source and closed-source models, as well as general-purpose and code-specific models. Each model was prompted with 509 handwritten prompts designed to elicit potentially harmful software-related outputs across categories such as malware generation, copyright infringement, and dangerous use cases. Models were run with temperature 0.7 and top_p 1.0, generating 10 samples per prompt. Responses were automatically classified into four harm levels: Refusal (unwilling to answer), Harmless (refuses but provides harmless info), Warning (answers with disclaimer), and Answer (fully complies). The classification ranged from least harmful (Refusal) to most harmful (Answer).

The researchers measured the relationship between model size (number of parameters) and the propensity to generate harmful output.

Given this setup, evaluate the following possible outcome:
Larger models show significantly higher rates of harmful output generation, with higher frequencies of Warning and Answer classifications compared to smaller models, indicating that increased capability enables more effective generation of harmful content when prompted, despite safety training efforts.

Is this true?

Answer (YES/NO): NO